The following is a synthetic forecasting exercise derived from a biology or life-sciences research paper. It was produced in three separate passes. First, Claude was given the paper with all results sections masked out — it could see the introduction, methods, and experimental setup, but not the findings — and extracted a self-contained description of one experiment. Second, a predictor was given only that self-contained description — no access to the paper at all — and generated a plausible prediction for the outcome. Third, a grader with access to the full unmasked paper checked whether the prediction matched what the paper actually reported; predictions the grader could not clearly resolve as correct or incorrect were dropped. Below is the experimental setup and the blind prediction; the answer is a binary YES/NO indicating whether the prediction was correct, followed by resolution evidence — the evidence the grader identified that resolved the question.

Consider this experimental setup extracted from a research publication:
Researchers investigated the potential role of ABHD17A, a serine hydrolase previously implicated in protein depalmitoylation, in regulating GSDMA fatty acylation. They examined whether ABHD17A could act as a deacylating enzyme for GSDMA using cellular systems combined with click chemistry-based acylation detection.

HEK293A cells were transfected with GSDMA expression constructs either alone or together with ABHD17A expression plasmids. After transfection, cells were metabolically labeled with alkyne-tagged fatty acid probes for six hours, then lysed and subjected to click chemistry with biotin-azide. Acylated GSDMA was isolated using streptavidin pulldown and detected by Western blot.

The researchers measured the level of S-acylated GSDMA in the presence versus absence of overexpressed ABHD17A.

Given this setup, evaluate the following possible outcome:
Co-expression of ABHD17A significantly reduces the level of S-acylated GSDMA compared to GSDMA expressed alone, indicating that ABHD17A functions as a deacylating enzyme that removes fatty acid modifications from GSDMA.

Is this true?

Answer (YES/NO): YES